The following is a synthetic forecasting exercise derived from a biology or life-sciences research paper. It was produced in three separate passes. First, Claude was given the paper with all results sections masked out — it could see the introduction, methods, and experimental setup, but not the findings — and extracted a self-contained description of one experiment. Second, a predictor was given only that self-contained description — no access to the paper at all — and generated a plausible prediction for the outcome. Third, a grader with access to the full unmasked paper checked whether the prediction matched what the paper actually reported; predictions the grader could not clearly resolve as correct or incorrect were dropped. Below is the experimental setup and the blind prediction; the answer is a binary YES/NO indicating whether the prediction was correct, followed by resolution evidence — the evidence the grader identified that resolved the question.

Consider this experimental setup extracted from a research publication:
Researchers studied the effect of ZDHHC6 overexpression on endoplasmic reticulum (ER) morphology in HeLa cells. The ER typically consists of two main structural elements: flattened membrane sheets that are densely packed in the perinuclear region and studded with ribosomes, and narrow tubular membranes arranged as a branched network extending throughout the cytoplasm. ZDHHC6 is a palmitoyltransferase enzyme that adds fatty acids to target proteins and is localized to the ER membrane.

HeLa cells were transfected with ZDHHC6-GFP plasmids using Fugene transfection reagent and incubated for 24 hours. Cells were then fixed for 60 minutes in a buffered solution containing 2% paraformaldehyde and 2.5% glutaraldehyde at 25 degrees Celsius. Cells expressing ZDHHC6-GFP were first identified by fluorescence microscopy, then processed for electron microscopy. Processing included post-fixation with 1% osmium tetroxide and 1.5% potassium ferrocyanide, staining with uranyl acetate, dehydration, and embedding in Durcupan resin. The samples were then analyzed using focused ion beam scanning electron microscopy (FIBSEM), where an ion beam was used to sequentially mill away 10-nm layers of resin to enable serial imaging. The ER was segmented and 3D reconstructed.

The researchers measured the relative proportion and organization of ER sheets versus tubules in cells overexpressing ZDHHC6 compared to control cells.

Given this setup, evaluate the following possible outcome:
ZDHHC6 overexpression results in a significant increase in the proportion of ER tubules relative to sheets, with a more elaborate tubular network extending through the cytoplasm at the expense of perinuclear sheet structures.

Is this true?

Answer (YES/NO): NO